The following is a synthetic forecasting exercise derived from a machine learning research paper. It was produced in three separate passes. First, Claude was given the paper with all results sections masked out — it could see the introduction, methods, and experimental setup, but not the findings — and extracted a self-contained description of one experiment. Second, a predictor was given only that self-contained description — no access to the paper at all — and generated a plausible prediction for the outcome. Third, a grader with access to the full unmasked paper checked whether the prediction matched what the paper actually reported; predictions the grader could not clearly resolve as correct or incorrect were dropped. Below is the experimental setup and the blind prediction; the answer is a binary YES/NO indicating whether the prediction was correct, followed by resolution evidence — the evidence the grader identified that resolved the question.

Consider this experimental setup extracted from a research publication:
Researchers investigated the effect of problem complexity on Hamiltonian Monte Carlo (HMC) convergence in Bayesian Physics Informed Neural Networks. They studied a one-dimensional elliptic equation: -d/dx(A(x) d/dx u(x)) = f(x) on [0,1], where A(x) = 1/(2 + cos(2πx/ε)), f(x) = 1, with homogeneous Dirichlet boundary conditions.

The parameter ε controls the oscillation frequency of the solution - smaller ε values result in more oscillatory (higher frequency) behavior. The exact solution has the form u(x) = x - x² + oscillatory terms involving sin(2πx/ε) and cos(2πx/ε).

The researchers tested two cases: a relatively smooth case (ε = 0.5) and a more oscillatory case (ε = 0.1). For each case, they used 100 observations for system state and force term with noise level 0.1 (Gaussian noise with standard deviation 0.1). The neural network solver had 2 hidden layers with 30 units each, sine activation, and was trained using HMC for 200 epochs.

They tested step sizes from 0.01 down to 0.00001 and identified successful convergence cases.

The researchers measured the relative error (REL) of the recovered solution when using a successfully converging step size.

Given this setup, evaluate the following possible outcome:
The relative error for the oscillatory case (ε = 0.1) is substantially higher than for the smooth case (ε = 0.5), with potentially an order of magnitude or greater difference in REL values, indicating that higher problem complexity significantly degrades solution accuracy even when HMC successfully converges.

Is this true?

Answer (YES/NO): YES